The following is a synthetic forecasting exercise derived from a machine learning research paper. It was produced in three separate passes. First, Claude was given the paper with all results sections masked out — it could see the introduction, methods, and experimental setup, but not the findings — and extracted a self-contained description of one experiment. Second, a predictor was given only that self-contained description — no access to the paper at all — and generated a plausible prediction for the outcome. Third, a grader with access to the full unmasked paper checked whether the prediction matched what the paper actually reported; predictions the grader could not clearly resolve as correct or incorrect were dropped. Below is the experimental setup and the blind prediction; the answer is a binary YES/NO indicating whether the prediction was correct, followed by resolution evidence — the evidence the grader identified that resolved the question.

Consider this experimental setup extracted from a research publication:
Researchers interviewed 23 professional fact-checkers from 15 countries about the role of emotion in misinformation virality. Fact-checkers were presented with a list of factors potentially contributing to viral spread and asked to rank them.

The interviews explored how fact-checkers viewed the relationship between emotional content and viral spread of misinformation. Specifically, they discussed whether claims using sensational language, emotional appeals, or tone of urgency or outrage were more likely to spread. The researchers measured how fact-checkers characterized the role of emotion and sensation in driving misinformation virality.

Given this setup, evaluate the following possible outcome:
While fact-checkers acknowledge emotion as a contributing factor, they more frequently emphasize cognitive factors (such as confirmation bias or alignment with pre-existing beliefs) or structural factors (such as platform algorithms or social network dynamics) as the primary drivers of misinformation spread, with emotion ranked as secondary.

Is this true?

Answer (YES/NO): NO